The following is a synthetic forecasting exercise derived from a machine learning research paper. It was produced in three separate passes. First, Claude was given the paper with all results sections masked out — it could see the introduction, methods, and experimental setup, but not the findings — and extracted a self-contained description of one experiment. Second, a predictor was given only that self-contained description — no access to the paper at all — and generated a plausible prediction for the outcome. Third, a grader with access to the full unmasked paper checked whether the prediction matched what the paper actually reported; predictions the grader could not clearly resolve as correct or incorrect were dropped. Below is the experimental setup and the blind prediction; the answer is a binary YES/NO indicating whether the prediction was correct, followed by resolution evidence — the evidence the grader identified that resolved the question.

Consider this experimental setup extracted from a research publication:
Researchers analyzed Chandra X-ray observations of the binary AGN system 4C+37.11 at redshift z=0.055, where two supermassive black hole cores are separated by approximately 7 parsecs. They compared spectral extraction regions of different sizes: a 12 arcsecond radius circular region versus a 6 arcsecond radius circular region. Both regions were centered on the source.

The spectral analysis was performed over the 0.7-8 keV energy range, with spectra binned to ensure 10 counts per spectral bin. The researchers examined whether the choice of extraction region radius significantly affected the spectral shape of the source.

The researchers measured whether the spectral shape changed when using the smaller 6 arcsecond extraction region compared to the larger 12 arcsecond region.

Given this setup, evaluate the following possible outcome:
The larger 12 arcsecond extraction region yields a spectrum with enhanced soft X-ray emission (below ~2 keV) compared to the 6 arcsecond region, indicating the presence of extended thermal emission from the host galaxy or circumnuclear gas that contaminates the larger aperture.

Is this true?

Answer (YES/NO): NO